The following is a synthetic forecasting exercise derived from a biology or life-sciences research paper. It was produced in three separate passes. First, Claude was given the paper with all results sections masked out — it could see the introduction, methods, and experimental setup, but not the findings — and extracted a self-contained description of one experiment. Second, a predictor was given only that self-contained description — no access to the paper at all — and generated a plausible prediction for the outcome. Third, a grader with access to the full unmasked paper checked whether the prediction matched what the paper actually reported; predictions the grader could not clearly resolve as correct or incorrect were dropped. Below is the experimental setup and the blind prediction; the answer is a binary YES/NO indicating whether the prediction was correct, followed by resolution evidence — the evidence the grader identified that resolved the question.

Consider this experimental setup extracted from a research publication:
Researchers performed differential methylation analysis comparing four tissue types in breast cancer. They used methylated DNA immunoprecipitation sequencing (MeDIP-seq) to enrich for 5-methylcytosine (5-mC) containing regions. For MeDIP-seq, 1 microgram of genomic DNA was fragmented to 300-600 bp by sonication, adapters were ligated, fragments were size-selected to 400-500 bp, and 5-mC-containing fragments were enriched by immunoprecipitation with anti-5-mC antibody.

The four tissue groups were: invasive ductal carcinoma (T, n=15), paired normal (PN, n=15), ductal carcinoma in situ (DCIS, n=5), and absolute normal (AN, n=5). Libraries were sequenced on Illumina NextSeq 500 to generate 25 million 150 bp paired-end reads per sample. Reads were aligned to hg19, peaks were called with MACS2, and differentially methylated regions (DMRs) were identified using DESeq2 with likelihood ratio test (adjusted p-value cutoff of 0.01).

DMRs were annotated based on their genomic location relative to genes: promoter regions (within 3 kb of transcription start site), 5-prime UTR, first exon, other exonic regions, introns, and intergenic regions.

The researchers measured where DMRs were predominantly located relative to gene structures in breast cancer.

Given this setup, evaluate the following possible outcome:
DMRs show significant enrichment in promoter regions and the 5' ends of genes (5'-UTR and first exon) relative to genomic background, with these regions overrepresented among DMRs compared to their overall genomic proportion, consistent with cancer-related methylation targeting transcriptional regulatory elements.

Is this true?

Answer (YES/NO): YES